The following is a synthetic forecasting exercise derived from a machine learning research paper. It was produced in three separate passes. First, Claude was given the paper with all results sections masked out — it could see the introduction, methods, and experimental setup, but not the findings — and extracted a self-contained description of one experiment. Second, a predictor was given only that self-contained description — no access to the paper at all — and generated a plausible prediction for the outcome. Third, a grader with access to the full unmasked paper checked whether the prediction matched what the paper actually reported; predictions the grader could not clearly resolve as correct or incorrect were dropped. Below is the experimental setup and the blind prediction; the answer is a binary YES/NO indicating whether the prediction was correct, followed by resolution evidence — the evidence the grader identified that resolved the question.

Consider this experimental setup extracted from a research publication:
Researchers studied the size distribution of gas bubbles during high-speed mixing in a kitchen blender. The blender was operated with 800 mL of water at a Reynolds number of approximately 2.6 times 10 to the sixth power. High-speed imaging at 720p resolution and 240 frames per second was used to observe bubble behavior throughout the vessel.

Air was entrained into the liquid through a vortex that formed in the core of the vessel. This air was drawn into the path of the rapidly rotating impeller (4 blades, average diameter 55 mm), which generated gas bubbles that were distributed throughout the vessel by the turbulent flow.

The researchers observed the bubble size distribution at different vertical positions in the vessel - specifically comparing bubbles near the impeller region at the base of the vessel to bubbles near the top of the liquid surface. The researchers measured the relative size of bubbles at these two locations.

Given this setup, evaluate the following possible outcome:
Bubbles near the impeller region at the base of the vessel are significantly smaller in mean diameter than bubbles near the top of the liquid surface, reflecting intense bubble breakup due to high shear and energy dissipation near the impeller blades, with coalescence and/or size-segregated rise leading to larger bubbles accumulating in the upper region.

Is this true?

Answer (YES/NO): YES